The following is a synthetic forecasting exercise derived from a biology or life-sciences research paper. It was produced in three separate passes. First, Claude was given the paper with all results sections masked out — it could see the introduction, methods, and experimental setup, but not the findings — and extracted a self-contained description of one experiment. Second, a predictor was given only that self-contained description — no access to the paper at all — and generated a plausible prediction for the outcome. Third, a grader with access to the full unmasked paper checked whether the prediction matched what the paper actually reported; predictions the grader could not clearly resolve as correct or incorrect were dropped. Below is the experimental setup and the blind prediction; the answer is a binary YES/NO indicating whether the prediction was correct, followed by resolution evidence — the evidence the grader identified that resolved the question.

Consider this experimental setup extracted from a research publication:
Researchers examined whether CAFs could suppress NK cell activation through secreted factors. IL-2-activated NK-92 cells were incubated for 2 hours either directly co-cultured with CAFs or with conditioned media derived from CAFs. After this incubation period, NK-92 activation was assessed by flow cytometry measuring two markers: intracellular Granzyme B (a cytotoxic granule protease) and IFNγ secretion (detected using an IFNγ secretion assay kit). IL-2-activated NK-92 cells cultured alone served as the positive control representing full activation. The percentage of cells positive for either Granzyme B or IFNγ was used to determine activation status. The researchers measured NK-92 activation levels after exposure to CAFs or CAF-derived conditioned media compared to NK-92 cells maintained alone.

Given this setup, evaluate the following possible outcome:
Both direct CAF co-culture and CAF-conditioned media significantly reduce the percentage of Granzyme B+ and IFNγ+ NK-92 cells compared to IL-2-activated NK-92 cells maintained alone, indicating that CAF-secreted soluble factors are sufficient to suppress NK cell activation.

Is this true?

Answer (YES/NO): YES